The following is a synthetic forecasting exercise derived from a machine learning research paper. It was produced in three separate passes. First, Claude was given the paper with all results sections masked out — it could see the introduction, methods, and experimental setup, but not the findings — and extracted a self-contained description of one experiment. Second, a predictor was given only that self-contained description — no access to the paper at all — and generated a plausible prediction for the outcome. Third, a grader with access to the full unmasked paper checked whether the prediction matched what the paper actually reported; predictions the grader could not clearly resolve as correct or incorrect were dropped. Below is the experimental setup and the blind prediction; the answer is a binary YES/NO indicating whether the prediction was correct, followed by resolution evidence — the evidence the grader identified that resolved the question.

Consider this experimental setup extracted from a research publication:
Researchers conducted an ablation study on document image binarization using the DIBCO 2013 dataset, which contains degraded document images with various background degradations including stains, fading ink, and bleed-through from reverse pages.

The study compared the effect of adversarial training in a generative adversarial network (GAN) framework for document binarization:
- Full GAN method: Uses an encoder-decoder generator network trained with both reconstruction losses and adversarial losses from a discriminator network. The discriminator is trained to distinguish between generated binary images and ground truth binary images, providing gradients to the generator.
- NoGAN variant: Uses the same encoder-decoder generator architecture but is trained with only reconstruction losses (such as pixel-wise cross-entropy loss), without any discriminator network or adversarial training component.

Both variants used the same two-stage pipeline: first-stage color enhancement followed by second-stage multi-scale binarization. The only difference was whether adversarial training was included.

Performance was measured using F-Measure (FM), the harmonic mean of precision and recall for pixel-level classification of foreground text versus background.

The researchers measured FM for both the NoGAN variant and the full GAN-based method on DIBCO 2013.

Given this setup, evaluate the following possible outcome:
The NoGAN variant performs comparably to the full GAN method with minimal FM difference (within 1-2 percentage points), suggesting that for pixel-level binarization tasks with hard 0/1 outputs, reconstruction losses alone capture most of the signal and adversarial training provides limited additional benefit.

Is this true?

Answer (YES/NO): YES